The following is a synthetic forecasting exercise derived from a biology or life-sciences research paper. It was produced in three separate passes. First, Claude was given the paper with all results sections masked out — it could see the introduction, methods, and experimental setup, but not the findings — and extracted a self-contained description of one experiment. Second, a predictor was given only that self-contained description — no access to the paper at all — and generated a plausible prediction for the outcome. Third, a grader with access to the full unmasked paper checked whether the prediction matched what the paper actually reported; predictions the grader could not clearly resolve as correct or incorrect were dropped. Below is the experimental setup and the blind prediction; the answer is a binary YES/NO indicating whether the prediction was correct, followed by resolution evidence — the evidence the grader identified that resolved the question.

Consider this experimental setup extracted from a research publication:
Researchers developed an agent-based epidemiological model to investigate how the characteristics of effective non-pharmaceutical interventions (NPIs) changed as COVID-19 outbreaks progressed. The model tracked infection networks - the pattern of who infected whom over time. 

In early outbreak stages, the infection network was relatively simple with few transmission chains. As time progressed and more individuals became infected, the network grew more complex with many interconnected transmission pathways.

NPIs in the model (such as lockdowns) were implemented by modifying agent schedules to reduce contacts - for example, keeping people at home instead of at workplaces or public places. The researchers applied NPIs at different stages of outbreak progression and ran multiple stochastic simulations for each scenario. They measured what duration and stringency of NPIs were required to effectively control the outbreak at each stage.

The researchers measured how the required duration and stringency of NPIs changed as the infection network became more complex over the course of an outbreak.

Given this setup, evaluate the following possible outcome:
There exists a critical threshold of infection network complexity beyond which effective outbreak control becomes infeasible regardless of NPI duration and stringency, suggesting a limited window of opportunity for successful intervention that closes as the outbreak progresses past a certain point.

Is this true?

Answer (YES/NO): NO